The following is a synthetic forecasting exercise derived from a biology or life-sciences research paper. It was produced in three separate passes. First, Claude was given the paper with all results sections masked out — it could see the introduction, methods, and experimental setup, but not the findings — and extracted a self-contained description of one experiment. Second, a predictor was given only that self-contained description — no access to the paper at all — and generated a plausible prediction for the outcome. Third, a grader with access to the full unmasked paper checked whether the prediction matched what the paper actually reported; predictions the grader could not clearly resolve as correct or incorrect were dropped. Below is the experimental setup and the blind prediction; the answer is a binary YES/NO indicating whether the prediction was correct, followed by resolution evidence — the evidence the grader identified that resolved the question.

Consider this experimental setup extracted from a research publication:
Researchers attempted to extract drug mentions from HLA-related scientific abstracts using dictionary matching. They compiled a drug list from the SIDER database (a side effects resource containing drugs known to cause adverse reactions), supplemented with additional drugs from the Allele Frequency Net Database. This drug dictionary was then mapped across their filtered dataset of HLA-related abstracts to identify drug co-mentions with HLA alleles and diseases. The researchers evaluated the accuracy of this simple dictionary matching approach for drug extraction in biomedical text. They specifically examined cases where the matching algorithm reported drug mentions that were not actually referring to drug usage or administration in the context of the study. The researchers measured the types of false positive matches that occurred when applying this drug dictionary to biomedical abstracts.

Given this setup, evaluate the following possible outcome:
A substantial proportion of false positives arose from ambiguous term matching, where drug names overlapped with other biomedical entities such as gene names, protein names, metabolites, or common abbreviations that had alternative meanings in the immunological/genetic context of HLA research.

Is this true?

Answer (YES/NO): NO